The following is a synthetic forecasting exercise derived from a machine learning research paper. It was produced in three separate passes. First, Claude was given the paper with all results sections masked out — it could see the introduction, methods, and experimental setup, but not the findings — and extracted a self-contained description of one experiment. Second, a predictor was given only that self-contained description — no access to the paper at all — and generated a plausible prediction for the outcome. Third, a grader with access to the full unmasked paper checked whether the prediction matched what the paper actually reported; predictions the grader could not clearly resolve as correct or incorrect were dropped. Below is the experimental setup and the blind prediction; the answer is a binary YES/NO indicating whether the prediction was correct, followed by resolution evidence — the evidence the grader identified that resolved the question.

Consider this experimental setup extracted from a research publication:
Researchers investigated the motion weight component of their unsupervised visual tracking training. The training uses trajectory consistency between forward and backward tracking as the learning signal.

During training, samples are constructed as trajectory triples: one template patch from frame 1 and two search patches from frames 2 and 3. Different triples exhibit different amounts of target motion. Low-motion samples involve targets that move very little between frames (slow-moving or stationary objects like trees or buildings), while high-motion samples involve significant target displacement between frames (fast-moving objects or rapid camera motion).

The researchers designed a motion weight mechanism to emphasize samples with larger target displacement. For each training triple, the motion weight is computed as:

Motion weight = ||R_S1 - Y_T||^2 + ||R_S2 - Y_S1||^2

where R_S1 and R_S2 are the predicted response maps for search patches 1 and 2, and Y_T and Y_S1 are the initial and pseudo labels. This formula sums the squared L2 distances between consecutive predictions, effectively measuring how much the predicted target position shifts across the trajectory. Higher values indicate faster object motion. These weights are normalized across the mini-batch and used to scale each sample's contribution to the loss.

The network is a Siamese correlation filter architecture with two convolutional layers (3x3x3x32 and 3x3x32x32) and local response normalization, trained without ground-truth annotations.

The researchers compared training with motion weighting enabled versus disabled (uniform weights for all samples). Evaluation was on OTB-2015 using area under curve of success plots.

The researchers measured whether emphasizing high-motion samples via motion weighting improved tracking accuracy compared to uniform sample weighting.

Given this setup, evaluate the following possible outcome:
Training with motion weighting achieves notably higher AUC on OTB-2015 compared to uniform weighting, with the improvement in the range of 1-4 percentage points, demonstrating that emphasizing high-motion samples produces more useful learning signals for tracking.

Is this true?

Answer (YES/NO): YES